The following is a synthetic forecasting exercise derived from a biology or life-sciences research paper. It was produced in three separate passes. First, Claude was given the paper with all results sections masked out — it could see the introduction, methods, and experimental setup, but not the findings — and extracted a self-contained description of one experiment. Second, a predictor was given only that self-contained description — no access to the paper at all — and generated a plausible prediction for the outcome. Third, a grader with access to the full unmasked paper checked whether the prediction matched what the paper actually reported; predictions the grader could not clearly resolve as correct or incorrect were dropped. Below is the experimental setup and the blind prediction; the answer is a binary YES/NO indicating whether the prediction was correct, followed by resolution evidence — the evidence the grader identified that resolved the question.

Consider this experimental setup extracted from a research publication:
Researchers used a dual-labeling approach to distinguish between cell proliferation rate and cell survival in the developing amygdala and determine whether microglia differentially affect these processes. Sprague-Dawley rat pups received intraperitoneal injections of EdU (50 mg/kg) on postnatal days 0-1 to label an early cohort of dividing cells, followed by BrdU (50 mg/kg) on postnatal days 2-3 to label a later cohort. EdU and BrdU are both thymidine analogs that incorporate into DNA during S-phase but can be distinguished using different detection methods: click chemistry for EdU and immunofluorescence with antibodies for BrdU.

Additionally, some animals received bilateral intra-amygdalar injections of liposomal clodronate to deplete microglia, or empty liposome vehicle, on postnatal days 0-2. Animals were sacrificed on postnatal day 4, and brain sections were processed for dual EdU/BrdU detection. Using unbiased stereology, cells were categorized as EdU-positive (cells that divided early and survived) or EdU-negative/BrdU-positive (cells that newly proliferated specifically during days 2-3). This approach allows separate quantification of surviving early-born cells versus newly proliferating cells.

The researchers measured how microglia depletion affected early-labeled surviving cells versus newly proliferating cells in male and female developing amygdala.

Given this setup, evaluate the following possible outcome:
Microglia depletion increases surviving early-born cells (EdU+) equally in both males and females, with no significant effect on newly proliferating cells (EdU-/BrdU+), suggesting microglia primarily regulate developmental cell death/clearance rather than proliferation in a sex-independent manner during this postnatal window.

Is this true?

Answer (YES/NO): NO